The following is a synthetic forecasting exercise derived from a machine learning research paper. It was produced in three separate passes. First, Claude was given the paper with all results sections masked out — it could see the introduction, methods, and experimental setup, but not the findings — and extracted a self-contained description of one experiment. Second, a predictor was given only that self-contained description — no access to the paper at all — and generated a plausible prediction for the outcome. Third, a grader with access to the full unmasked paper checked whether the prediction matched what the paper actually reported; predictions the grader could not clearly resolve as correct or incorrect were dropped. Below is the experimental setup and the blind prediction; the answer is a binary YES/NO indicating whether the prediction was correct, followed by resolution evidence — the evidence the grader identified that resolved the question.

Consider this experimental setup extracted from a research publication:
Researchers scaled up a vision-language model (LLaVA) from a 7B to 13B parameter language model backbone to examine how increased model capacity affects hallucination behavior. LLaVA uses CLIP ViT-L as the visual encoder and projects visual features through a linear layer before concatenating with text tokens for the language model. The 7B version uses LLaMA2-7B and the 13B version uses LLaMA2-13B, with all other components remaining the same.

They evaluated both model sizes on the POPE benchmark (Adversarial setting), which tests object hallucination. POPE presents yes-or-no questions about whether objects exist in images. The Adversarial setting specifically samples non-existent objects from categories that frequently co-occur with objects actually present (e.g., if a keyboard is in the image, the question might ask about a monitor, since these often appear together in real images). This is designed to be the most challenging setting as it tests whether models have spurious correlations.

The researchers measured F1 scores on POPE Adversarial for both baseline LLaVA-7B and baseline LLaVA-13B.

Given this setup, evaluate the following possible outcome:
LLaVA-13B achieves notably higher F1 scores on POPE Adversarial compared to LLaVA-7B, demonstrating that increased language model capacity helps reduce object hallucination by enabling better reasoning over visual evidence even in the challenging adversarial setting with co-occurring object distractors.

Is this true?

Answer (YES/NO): NO